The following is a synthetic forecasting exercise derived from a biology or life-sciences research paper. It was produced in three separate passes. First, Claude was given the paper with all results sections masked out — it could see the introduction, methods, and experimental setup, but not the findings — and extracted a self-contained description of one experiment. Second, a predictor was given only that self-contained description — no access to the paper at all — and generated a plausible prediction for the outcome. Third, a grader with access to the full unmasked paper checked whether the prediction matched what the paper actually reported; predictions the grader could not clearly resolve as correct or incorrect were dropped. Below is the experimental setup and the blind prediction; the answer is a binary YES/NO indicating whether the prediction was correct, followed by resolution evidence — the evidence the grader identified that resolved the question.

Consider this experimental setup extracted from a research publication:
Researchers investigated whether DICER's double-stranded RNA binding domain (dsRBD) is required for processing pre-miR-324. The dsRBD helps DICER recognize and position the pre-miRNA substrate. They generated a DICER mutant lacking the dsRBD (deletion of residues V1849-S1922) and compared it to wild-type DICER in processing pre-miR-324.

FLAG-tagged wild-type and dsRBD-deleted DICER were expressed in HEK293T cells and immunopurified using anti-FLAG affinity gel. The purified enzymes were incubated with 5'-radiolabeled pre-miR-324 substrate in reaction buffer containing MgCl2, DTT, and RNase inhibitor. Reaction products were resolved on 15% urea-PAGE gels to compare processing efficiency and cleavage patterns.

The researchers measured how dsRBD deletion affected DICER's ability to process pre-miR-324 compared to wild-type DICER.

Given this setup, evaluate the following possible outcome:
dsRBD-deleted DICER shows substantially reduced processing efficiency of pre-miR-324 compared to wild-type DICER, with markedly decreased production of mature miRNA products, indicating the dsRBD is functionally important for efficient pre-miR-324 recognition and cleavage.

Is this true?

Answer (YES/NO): NO